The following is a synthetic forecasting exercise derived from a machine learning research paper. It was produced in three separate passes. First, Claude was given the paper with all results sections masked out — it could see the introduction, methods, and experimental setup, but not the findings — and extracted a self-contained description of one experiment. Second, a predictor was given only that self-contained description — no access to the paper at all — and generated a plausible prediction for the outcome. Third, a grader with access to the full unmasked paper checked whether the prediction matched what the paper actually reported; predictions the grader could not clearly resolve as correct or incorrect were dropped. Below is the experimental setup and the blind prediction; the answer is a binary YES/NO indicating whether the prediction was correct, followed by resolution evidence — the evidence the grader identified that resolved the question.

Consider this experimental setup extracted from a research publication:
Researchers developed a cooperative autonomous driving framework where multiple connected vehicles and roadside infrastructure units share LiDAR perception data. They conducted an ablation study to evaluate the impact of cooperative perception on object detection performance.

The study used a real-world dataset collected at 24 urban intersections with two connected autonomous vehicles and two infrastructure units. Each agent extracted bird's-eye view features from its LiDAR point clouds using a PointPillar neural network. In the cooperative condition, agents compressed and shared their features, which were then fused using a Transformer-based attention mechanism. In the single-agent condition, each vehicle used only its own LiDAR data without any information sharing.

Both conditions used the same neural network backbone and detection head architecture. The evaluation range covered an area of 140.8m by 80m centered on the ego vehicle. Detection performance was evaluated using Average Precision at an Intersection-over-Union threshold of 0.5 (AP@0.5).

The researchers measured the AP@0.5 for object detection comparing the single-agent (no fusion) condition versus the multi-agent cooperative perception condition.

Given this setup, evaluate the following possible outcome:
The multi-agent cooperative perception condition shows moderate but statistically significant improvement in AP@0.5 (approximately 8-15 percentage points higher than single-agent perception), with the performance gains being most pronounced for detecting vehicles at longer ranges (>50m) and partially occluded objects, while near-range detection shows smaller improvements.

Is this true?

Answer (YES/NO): NO